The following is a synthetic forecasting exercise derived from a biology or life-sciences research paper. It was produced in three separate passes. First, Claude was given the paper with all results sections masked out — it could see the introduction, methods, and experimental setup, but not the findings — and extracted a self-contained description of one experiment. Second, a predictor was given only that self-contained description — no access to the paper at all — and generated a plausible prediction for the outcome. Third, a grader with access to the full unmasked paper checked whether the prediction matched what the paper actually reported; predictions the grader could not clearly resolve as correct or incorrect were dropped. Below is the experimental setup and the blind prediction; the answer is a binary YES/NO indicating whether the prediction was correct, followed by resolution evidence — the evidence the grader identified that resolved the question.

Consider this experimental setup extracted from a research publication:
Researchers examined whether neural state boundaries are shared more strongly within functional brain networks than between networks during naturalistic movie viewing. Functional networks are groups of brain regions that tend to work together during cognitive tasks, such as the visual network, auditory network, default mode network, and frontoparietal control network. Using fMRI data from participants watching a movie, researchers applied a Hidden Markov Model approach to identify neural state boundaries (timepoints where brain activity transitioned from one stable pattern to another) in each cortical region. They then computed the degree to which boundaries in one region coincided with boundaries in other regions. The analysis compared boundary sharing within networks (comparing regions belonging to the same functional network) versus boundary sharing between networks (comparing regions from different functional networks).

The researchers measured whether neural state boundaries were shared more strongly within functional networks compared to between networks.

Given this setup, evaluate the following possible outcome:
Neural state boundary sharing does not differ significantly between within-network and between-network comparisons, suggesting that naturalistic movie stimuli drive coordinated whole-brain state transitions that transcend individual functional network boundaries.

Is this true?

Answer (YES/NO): NO